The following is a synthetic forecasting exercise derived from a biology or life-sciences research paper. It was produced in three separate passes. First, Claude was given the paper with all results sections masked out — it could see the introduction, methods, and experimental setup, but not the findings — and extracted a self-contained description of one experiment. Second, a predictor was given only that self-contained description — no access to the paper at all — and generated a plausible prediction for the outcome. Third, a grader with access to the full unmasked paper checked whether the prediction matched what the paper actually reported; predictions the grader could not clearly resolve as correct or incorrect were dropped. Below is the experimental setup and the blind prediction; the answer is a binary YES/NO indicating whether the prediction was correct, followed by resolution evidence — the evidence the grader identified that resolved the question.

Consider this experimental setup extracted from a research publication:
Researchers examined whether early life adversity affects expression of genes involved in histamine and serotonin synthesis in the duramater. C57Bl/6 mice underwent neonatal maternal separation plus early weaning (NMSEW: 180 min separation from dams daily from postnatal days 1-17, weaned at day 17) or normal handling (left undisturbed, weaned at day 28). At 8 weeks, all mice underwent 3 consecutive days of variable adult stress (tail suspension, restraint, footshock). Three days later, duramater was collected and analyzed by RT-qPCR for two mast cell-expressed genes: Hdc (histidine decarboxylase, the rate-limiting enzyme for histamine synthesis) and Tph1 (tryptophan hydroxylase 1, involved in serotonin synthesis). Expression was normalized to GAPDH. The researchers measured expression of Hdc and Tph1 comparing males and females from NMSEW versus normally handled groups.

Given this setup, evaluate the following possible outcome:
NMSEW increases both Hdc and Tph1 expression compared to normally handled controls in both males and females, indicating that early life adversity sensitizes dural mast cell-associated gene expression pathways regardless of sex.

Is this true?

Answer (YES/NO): NO